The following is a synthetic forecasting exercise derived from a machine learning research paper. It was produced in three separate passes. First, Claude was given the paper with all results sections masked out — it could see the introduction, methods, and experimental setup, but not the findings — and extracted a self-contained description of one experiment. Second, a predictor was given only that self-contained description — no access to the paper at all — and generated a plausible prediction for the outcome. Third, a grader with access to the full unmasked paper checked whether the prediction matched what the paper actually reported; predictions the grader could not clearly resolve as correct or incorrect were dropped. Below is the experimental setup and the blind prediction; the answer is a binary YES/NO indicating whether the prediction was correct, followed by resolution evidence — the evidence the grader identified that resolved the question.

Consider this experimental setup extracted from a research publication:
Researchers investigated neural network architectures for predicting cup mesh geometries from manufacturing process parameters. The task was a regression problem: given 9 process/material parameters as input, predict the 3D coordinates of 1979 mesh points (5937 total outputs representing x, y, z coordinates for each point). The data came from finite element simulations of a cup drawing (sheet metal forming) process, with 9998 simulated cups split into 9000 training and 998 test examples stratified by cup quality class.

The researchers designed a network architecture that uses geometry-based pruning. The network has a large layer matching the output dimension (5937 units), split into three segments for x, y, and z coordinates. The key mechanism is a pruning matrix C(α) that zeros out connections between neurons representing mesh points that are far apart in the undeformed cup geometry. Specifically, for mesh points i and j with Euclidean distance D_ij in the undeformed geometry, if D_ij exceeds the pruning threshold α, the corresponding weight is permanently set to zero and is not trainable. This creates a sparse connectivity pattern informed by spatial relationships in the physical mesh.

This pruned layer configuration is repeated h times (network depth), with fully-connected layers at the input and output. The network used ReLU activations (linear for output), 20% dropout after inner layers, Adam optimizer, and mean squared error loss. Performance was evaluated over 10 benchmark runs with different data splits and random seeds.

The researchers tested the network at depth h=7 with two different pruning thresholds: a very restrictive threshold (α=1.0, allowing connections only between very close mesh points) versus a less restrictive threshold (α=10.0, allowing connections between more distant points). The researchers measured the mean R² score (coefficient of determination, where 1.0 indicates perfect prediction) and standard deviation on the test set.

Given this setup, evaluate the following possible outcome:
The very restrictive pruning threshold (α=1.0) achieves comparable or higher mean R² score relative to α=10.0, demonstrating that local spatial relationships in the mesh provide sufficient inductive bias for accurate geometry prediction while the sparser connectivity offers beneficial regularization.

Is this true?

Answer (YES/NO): NO